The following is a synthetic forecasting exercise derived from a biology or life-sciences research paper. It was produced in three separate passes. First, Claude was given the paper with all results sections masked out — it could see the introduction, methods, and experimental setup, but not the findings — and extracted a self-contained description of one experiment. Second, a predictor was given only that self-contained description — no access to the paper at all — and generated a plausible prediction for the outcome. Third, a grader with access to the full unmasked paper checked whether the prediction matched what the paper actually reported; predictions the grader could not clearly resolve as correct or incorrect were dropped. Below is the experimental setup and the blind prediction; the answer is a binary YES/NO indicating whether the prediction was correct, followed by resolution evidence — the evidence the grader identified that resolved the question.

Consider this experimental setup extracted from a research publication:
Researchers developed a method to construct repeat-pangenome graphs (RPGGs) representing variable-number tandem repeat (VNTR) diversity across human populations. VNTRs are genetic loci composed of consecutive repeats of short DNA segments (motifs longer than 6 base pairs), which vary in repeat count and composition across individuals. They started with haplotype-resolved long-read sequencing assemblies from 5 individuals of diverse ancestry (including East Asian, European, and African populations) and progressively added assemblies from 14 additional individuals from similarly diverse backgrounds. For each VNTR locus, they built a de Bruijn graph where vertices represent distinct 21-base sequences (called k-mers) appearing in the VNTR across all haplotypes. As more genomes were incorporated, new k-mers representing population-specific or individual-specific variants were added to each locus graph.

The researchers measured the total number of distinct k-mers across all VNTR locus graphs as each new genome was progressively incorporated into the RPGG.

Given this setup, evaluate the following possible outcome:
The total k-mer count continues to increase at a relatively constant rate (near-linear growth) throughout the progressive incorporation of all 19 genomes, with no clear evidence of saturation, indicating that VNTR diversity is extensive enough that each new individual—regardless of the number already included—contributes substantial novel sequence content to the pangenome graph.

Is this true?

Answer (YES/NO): NO